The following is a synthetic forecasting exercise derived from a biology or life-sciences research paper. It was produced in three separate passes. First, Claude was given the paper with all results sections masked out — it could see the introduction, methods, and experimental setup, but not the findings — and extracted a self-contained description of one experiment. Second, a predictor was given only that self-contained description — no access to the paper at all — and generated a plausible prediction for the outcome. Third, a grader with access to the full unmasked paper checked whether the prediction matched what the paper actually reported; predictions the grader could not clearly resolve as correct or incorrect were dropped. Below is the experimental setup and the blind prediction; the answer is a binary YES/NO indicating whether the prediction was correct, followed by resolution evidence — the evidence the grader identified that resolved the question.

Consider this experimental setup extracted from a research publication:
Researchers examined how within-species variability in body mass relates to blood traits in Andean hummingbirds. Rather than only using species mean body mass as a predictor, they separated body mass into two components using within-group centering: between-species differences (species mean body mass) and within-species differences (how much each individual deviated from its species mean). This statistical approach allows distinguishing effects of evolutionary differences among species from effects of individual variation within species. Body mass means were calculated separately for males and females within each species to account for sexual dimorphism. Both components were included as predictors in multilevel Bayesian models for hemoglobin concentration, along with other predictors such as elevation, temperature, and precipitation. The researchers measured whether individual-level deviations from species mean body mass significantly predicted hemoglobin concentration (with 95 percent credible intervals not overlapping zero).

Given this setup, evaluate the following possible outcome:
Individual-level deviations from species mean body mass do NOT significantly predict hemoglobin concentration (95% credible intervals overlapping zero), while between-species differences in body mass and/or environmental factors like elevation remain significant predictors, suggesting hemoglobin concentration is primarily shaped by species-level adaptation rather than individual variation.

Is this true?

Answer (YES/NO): YES